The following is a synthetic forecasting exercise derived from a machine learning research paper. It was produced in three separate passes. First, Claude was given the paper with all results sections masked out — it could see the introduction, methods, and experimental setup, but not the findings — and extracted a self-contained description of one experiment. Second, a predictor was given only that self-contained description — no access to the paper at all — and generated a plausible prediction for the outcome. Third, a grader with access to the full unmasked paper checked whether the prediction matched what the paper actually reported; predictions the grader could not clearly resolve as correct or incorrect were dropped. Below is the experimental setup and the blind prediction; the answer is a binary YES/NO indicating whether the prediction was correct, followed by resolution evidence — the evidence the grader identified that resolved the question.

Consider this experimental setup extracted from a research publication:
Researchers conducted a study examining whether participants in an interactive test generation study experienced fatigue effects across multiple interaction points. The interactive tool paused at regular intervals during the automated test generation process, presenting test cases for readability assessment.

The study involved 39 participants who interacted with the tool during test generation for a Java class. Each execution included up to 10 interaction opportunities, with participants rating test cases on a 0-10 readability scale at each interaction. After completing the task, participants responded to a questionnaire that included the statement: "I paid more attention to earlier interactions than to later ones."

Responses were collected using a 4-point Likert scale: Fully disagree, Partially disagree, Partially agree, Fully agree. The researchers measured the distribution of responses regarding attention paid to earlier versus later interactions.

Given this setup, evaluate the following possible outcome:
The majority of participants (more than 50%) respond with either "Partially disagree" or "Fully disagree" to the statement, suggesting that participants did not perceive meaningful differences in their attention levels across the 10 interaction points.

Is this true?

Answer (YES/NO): YES